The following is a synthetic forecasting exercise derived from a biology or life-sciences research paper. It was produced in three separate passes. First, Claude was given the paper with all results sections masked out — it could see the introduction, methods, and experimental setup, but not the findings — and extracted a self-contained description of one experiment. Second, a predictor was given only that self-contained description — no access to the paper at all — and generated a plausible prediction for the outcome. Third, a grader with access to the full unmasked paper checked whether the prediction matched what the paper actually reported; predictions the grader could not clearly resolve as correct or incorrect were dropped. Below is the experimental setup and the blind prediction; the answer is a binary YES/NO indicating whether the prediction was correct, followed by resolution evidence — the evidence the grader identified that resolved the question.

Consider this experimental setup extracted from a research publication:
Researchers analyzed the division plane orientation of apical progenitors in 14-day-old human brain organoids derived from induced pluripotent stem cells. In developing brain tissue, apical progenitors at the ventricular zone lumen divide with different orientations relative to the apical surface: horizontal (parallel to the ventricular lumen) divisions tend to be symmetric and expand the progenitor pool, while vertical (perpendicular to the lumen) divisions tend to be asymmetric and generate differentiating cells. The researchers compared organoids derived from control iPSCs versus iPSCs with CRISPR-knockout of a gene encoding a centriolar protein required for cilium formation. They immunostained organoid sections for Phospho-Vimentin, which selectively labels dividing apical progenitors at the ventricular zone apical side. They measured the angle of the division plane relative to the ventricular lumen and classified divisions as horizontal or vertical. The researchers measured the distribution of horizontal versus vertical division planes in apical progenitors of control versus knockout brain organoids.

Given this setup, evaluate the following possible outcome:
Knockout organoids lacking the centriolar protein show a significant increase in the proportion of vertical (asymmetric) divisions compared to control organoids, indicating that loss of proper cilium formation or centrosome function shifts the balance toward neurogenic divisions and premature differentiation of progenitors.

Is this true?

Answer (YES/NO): YES